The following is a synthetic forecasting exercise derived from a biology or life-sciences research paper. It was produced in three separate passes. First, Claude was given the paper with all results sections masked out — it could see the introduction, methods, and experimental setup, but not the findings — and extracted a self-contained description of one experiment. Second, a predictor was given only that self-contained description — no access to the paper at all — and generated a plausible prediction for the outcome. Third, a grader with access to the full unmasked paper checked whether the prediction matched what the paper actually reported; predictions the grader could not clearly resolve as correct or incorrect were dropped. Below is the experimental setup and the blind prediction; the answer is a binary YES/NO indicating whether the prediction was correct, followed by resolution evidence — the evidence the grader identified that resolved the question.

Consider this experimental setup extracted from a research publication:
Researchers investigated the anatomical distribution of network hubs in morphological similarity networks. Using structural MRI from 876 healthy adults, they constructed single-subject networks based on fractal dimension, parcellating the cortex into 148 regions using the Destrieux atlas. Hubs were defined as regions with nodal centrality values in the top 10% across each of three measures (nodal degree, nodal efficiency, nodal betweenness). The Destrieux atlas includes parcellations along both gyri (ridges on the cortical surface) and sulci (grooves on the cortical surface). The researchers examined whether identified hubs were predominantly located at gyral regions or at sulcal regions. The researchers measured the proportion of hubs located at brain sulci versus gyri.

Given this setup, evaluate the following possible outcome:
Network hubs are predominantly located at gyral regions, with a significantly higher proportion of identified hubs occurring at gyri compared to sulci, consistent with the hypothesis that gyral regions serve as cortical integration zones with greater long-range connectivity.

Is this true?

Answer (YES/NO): NO